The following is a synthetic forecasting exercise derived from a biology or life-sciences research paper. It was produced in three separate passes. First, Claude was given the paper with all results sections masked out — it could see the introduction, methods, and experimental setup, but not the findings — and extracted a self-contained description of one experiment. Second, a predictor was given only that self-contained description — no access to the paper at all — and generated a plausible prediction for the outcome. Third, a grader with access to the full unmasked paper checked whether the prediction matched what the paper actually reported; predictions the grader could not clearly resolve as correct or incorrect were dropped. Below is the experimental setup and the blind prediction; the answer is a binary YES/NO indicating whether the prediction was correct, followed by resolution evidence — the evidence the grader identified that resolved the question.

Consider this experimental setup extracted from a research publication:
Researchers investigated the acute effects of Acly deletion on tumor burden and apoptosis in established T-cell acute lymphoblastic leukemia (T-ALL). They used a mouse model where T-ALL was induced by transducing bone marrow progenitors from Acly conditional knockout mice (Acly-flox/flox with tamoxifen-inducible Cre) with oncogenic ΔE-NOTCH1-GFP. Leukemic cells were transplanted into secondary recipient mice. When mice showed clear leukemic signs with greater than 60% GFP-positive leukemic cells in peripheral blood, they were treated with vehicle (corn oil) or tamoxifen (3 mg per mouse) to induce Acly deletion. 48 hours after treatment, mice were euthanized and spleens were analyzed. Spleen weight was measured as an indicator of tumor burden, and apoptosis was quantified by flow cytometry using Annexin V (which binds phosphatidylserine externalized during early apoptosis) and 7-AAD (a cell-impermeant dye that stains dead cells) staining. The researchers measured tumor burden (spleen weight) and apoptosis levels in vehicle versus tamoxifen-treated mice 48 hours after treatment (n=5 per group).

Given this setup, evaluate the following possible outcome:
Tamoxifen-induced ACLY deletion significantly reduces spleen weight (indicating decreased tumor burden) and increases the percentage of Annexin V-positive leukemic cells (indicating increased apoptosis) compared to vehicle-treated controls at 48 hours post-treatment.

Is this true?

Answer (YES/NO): YES